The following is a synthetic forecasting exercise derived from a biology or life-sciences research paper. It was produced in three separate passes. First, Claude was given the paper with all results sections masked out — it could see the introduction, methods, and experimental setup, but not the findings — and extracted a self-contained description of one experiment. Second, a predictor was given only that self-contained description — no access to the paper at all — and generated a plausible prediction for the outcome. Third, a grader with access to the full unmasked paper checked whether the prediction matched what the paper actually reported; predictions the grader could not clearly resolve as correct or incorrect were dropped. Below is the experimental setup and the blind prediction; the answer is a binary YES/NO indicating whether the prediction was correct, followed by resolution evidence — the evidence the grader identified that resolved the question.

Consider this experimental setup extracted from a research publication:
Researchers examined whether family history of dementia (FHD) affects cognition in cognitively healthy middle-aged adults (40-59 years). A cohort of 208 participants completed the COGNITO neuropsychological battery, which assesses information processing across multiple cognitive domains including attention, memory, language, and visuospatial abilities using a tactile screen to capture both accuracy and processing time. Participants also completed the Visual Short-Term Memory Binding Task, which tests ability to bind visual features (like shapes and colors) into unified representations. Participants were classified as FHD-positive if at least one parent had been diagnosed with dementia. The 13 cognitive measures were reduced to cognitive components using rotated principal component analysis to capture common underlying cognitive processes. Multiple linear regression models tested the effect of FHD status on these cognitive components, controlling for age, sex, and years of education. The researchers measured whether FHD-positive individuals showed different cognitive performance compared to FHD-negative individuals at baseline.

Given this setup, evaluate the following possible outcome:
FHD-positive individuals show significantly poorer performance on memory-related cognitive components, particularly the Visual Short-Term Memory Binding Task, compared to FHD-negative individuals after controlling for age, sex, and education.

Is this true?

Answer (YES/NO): NO